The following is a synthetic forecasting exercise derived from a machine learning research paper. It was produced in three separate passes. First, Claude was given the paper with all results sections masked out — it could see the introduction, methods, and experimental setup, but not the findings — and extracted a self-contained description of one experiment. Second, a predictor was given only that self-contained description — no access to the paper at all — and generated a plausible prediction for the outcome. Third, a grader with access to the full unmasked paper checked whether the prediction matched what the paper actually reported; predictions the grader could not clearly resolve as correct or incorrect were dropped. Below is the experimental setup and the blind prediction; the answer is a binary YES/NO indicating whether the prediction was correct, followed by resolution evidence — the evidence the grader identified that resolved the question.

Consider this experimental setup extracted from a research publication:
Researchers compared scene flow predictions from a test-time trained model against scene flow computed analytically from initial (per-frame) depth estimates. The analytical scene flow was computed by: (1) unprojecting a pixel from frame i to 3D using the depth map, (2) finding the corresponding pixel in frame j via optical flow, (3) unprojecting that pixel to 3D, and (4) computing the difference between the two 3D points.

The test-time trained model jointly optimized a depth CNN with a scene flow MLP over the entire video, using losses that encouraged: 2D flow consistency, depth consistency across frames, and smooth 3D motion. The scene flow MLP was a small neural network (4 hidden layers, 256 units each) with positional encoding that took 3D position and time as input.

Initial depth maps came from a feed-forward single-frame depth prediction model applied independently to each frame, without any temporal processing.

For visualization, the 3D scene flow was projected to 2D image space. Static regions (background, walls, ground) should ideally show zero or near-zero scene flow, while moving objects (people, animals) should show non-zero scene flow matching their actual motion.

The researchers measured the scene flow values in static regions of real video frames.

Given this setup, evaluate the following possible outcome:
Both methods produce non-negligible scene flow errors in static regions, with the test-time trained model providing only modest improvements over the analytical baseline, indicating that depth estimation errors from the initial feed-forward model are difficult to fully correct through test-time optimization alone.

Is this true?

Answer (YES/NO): NO